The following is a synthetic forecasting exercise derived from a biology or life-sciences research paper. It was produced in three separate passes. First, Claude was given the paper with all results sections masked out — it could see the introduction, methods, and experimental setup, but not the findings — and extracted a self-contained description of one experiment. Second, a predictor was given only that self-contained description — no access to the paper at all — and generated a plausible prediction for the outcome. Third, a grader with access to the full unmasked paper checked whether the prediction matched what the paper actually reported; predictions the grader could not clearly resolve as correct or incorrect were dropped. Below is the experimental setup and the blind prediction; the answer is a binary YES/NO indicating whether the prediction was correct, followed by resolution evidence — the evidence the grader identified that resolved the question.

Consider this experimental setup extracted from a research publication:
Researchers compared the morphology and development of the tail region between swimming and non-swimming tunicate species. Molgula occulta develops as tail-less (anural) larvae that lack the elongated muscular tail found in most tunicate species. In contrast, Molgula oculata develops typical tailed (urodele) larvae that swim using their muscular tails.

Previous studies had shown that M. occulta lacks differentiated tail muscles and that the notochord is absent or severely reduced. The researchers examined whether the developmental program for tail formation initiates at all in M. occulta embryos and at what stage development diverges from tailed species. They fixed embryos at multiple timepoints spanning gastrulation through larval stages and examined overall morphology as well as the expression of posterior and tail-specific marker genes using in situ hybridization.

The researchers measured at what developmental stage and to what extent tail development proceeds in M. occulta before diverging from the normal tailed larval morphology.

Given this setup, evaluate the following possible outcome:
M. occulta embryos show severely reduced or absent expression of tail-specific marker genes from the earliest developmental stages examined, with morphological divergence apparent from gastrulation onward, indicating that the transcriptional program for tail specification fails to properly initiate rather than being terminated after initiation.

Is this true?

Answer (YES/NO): NO